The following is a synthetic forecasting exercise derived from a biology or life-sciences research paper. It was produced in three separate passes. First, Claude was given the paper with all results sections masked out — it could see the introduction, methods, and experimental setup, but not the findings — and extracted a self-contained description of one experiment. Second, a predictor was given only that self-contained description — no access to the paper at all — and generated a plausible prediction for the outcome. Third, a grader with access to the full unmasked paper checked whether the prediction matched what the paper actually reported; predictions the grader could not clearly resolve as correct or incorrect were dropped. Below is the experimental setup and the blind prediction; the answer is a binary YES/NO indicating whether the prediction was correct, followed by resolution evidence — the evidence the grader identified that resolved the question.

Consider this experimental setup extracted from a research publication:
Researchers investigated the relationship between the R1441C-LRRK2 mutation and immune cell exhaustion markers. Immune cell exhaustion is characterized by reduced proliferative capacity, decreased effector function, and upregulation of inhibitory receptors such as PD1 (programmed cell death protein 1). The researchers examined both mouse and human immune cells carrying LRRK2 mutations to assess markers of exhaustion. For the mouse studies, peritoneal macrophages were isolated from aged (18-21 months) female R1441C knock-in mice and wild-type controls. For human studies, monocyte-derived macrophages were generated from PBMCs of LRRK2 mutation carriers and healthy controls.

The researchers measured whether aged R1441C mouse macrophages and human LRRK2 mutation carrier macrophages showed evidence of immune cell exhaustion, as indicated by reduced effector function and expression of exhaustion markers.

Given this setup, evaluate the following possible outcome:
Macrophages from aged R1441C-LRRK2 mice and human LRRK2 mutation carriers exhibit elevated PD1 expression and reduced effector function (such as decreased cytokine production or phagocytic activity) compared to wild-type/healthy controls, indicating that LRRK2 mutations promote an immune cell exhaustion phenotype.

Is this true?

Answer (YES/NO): YES